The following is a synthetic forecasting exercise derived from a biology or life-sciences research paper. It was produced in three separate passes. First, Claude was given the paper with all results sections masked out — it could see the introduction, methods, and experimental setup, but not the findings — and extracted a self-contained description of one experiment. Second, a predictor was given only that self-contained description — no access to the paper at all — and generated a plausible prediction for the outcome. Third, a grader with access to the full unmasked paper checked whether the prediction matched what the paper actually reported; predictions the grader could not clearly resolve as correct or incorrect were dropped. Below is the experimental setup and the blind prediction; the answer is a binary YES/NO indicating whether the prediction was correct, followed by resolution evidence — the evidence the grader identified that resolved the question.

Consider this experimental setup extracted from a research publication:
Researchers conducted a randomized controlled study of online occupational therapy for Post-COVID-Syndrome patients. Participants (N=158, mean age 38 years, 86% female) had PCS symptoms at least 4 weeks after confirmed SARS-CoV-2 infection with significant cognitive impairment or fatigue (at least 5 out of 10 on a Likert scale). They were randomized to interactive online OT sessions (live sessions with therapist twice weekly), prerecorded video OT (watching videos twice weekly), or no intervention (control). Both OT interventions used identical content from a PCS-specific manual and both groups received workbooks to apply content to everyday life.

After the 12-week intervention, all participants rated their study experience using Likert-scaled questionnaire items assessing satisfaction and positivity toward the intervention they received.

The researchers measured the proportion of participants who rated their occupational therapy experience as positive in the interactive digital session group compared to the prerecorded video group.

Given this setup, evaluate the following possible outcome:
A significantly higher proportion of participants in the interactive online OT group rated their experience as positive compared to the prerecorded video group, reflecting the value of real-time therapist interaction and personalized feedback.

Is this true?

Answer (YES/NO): YES